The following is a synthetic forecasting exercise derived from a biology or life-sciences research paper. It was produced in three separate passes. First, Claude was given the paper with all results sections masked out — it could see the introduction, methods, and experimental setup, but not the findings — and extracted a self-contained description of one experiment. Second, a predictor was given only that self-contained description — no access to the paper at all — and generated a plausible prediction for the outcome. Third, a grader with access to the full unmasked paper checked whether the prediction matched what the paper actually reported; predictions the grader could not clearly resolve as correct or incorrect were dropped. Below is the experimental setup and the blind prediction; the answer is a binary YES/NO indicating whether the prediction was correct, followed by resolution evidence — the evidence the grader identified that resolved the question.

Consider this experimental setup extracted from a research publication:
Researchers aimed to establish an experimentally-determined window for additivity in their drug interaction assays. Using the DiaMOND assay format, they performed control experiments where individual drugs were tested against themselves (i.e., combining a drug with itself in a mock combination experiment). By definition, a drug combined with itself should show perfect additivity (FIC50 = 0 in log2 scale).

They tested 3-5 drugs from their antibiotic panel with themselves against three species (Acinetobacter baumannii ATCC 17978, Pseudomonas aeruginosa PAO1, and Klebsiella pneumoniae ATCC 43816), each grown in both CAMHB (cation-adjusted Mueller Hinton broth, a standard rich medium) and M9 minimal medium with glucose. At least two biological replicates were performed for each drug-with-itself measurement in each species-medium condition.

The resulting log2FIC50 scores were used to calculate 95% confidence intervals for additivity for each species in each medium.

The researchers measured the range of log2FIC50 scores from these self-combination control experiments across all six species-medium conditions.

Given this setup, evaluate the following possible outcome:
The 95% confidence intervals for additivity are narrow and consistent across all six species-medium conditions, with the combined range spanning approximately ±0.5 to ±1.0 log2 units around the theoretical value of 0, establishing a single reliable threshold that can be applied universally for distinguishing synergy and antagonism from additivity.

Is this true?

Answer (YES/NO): NO